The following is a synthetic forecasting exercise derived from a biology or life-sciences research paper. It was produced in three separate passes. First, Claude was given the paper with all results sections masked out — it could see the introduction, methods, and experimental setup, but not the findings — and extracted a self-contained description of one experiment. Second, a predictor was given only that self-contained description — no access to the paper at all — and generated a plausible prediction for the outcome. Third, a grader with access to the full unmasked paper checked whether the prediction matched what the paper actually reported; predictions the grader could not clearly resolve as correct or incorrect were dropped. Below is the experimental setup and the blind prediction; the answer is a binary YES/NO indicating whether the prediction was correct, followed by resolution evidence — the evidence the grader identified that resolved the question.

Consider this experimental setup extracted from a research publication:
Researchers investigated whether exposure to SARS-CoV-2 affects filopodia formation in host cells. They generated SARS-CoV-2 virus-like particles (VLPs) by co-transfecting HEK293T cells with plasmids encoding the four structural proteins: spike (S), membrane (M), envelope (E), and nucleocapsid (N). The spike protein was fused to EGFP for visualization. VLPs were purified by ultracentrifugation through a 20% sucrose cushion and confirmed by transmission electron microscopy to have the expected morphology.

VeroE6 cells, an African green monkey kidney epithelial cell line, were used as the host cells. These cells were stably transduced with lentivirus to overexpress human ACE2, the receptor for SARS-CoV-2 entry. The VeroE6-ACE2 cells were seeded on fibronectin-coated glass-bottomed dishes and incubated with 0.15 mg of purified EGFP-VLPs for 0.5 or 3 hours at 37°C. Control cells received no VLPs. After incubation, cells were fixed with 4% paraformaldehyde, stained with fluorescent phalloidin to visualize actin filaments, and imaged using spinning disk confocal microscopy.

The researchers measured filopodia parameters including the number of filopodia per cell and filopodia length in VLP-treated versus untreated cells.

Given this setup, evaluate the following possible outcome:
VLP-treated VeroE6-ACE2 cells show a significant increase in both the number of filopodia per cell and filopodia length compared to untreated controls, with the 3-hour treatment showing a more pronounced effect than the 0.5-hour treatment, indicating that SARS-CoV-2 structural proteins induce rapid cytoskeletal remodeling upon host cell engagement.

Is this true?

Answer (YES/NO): NO